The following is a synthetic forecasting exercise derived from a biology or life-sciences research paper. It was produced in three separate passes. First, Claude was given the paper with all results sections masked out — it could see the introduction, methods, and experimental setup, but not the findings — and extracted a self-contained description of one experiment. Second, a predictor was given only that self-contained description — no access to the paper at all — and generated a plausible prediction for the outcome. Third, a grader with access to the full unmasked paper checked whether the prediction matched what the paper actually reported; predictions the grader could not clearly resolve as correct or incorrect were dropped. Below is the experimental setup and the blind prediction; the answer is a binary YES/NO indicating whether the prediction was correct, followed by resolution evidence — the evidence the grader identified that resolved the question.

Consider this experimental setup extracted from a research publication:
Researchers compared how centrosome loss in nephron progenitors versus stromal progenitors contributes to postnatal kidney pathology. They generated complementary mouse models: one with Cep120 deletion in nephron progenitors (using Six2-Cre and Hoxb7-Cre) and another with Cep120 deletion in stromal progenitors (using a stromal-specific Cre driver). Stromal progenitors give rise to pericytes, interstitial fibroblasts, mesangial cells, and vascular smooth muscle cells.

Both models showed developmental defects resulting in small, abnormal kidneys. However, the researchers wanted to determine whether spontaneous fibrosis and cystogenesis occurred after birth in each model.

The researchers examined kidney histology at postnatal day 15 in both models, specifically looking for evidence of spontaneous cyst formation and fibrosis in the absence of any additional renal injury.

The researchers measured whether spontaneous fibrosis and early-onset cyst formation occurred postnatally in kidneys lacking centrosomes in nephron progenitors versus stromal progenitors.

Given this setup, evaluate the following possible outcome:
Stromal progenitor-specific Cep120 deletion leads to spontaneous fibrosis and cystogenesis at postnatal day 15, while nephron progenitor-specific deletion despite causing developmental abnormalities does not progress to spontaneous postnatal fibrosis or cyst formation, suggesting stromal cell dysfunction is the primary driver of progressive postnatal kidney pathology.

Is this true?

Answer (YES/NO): NO